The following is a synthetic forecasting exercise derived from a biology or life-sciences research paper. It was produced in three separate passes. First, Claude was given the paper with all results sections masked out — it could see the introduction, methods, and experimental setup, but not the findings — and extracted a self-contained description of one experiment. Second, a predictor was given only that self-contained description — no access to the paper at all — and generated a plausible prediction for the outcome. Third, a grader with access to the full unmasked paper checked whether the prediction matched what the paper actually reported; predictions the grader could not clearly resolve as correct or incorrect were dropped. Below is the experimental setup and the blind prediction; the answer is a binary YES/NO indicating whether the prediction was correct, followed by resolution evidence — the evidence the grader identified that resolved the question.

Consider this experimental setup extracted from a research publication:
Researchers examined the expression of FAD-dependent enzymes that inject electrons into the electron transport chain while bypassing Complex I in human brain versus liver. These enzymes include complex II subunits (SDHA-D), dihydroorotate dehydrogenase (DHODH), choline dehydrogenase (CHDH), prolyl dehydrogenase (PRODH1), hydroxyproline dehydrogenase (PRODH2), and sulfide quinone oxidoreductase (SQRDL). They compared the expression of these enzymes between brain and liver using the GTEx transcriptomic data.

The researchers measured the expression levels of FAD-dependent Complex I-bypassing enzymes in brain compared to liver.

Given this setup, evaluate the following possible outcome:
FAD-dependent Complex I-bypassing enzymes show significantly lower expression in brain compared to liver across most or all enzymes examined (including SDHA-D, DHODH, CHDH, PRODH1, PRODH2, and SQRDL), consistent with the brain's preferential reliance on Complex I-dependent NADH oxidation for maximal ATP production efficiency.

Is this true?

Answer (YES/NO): YES